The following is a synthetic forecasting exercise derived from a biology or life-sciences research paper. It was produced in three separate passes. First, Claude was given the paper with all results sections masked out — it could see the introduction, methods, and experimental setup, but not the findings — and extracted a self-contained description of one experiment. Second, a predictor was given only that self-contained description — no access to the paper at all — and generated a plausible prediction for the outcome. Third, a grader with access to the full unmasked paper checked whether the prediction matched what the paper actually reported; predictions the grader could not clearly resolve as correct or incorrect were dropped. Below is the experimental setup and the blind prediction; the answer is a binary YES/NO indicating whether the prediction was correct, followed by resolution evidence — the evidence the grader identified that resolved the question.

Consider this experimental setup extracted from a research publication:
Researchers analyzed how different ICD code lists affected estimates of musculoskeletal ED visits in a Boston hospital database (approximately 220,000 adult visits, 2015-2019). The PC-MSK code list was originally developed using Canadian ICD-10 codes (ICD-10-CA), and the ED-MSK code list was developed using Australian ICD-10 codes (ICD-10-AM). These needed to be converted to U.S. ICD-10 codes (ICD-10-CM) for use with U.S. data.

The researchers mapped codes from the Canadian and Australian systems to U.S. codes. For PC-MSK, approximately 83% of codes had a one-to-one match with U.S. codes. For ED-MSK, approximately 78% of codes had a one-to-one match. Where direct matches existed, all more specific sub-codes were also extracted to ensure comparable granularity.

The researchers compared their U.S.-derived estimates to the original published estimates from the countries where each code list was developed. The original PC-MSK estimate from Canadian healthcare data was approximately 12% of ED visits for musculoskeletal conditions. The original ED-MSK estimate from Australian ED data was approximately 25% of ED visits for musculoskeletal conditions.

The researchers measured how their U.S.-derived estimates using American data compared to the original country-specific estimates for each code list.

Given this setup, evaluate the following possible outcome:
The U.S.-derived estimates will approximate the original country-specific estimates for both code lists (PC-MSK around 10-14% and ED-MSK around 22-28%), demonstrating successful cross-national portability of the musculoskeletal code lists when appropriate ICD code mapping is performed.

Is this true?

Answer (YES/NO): NO